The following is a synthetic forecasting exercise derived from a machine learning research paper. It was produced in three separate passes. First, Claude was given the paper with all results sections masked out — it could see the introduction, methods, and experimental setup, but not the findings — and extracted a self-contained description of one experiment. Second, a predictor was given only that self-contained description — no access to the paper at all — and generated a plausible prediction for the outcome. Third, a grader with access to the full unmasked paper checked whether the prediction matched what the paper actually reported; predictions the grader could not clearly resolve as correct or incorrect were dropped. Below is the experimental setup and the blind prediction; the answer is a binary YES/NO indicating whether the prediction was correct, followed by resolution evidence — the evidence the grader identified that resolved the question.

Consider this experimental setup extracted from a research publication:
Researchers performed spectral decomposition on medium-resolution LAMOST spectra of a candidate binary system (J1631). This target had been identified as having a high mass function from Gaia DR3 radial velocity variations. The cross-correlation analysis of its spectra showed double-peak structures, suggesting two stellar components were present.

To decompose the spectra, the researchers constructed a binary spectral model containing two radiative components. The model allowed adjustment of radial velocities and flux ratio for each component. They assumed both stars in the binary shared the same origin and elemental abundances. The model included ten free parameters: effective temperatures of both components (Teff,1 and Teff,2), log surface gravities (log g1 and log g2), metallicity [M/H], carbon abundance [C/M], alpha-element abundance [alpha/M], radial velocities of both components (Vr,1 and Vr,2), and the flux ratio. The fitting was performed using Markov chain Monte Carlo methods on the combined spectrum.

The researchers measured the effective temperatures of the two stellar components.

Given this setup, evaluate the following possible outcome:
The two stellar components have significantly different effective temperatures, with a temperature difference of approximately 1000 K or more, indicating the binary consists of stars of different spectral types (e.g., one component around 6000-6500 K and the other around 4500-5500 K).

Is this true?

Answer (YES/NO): NO